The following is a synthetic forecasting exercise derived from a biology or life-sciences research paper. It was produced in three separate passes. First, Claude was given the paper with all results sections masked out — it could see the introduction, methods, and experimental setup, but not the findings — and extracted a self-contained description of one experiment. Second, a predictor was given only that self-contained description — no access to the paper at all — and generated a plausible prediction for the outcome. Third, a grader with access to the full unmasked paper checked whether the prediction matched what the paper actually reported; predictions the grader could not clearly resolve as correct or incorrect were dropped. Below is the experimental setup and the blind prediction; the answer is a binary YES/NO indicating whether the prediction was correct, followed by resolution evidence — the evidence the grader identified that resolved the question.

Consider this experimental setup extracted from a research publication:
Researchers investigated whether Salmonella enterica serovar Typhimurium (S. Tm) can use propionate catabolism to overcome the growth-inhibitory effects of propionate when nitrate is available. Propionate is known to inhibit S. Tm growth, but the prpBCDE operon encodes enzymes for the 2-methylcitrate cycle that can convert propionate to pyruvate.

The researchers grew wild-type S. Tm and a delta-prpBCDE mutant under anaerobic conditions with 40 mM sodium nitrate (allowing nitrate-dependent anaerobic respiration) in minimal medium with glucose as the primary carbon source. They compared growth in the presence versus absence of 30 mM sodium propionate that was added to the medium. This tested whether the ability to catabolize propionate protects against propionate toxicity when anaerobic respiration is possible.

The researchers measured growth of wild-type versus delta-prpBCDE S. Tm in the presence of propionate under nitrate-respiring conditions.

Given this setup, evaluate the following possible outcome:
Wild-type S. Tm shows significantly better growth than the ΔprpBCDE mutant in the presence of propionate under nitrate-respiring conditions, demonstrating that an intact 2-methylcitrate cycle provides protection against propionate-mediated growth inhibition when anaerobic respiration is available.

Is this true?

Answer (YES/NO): YES